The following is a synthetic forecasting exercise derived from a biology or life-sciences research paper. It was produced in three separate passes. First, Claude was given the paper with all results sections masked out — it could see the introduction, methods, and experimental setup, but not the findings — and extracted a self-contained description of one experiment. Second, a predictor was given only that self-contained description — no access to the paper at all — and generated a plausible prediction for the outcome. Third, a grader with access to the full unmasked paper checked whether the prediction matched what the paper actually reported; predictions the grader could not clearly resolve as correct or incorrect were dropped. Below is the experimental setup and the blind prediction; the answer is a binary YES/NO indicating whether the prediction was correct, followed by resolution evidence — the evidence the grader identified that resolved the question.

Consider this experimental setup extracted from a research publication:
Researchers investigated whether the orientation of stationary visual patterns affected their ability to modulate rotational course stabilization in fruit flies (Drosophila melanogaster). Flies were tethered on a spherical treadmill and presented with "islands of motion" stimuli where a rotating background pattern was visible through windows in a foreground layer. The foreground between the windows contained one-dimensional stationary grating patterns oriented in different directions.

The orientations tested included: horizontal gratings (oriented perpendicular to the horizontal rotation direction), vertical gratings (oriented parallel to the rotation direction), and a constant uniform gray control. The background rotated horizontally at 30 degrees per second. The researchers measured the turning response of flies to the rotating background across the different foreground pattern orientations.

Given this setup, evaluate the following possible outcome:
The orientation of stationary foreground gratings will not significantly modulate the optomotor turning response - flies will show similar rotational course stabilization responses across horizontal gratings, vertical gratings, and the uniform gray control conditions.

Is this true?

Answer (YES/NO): NO